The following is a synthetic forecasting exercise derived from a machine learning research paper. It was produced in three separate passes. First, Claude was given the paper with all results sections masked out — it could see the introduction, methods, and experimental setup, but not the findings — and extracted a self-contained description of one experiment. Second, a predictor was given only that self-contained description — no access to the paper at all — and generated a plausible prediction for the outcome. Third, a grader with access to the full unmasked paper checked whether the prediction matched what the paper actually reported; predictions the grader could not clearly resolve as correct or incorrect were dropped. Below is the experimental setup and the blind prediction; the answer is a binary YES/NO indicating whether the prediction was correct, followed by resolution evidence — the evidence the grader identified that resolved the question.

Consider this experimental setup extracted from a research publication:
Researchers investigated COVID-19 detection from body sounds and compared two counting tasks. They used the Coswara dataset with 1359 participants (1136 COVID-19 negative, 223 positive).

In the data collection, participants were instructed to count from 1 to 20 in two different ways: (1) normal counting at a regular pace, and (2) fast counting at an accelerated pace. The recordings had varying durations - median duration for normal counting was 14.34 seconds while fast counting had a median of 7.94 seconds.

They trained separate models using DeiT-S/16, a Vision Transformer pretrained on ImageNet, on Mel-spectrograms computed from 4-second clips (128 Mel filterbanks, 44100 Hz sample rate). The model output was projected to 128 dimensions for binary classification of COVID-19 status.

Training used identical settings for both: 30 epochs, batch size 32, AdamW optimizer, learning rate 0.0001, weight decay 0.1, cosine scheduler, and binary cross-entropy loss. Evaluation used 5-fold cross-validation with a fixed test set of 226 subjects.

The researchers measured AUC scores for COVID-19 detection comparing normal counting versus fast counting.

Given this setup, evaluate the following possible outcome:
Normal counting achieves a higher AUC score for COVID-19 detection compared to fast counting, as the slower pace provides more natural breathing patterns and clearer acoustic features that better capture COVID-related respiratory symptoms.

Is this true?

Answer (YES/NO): YES